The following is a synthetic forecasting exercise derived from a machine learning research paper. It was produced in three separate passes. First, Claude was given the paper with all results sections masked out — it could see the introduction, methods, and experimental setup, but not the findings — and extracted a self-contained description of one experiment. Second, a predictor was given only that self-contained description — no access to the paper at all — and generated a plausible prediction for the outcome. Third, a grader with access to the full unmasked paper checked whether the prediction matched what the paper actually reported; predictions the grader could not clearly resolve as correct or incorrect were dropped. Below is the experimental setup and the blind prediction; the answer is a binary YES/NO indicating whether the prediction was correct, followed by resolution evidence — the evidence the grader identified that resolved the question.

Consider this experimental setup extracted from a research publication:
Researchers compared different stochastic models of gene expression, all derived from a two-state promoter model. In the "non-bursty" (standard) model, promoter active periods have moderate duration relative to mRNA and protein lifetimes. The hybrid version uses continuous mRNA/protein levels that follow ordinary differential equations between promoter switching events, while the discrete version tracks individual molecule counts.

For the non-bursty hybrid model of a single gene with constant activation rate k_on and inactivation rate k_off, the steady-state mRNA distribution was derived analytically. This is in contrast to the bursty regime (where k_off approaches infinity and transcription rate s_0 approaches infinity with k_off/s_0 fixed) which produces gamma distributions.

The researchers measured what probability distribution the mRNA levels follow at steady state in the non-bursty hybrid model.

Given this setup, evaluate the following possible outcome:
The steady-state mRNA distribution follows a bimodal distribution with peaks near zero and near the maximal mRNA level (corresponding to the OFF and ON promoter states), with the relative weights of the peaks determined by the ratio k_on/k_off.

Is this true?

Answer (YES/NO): NO